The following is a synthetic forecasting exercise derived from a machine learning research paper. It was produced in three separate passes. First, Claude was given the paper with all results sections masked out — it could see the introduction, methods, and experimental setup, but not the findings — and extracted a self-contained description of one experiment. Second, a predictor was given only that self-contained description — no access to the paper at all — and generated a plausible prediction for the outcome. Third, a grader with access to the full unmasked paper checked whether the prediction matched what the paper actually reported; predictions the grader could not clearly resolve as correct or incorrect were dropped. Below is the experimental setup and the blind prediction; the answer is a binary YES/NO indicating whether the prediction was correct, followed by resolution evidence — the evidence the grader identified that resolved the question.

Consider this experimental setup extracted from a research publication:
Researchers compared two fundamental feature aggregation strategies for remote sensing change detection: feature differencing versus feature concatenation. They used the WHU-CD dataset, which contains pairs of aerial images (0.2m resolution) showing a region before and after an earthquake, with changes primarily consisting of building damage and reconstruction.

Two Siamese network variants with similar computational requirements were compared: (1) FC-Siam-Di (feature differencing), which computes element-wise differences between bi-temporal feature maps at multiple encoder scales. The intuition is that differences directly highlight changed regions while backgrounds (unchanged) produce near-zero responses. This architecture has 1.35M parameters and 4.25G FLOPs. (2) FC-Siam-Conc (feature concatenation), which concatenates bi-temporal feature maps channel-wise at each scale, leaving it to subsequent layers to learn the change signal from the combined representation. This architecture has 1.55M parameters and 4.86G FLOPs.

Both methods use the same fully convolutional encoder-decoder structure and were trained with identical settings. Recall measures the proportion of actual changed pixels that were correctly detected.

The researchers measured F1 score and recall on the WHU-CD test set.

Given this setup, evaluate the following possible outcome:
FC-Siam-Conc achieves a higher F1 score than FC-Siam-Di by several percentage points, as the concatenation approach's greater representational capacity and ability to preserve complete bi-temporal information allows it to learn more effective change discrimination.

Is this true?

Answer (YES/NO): YES